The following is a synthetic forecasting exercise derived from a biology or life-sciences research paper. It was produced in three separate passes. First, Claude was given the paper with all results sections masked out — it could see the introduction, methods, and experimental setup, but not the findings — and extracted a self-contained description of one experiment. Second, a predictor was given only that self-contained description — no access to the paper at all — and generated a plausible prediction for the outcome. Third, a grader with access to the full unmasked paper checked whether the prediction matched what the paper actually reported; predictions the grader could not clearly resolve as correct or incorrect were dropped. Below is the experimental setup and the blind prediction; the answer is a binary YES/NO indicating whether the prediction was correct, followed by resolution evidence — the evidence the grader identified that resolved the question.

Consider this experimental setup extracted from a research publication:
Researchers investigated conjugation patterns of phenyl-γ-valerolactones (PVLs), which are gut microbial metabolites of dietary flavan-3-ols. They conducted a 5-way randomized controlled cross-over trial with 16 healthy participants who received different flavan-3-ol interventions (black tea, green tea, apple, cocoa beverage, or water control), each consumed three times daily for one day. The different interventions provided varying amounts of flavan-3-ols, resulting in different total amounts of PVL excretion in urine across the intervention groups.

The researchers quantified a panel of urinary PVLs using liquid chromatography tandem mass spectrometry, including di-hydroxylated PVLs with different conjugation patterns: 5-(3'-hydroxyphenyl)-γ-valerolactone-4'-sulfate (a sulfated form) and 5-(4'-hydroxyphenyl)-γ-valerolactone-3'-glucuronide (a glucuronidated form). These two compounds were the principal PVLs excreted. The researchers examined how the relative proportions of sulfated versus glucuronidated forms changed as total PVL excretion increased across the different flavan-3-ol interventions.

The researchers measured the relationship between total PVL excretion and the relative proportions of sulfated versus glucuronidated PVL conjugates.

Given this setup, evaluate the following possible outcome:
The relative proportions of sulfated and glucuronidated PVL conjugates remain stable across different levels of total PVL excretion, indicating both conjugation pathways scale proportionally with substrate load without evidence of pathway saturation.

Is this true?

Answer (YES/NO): NO